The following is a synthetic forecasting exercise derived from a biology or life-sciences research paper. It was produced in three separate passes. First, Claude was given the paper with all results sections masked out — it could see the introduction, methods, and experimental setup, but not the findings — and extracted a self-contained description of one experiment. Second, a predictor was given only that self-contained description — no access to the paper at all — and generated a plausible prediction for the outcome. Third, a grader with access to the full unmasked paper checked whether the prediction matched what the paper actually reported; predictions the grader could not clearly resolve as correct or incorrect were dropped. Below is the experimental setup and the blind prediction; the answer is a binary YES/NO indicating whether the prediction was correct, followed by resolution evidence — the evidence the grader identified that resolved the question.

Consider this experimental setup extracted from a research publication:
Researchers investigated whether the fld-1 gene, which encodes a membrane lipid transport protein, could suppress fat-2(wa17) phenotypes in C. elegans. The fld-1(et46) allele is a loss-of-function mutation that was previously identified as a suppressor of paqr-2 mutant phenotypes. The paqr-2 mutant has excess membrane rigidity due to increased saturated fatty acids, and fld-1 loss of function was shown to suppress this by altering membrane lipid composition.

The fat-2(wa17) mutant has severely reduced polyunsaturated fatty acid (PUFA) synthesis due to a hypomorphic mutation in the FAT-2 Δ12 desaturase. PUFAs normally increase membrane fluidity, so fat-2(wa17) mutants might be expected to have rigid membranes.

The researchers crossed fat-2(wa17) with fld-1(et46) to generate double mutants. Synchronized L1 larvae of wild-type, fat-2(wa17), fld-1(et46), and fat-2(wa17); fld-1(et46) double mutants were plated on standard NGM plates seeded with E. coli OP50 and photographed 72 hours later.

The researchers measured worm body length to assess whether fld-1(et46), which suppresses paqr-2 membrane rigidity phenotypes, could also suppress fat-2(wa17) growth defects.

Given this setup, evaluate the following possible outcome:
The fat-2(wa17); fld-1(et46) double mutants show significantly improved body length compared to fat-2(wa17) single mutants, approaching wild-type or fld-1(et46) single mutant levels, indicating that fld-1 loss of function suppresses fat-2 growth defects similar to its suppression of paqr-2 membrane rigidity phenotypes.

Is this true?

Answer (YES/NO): NO